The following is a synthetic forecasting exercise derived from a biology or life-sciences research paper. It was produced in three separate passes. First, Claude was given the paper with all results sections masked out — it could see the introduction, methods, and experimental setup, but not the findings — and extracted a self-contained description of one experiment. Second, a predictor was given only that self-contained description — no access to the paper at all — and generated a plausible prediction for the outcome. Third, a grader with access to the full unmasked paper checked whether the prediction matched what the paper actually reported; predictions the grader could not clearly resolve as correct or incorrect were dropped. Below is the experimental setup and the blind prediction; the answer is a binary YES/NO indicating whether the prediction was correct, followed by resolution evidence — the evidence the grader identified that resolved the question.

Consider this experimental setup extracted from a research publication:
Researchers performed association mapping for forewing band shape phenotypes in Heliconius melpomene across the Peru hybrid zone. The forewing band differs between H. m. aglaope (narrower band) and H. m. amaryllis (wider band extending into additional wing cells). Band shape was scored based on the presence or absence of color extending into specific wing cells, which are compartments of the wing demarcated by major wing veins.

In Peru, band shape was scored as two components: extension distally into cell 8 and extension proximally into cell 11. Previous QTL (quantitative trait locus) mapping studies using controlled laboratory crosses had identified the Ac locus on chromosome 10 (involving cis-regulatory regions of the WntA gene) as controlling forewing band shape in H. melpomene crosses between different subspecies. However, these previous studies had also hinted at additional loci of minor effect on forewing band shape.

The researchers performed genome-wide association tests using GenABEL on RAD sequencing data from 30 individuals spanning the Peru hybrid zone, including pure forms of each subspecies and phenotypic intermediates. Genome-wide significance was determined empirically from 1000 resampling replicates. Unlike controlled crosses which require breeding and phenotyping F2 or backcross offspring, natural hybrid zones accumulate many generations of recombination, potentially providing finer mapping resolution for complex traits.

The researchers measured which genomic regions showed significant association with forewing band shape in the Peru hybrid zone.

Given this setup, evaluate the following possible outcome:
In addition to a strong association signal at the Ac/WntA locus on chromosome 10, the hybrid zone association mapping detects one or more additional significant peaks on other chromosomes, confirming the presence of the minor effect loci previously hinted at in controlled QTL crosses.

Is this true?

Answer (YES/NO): NO